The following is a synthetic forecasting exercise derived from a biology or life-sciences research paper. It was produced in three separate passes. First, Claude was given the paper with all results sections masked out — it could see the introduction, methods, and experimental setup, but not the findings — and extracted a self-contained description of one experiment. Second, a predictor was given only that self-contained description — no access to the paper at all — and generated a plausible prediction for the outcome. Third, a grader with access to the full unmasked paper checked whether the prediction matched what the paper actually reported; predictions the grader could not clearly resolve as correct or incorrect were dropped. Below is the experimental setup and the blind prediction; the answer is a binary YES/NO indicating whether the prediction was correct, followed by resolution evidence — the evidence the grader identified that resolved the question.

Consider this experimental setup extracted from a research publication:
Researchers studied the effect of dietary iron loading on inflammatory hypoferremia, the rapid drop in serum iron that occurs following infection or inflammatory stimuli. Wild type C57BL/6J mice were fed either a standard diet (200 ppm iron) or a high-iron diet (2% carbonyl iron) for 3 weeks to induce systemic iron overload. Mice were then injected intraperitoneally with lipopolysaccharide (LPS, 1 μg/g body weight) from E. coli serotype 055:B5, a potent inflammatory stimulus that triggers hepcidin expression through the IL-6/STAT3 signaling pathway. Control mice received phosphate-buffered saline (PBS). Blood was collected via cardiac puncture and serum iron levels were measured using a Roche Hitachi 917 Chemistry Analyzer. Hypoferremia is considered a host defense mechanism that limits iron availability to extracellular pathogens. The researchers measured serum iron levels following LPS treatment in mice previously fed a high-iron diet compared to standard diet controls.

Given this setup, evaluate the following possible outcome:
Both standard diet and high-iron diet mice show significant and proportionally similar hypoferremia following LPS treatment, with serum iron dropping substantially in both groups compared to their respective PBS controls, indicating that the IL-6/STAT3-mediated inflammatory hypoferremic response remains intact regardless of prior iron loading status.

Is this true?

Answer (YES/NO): NO